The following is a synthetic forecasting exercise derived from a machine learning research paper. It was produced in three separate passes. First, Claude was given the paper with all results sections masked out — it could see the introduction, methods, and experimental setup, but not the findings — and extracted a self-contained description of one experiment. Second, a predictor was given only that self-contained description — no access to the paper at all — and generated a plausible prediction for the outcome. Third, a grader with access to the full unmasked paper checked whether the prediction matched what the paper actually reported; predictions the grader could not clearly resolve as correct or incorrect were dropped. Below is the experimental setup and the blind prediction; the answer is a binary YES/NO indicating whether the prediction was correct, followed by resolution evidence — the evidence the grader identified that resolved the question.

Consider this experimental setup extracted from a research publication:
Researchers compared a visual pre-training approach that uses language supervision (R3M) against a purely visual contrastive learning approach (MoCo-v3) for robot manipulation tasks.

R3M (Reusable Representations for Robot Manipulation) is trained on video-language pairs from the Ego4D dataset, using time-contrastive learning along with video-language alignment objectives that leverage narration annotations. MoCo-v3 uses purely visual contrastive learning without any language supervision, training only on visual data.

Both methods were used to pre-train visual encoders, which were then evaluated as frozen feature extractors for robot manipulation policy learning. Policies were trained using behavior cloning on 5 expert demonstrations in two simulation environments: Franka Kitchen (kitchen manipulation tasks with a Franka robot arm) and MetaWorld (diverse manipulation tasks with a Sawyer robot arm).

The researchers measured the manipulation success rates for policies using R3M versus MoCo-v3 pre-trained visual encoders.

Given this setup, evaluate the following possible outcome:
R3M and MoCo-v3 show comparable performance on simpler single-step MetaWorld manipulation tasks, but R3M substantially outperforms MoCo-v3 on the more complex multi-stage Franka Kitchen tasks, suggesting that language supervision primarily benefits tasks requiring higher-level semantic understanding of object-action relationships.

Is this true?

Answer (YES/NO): NO